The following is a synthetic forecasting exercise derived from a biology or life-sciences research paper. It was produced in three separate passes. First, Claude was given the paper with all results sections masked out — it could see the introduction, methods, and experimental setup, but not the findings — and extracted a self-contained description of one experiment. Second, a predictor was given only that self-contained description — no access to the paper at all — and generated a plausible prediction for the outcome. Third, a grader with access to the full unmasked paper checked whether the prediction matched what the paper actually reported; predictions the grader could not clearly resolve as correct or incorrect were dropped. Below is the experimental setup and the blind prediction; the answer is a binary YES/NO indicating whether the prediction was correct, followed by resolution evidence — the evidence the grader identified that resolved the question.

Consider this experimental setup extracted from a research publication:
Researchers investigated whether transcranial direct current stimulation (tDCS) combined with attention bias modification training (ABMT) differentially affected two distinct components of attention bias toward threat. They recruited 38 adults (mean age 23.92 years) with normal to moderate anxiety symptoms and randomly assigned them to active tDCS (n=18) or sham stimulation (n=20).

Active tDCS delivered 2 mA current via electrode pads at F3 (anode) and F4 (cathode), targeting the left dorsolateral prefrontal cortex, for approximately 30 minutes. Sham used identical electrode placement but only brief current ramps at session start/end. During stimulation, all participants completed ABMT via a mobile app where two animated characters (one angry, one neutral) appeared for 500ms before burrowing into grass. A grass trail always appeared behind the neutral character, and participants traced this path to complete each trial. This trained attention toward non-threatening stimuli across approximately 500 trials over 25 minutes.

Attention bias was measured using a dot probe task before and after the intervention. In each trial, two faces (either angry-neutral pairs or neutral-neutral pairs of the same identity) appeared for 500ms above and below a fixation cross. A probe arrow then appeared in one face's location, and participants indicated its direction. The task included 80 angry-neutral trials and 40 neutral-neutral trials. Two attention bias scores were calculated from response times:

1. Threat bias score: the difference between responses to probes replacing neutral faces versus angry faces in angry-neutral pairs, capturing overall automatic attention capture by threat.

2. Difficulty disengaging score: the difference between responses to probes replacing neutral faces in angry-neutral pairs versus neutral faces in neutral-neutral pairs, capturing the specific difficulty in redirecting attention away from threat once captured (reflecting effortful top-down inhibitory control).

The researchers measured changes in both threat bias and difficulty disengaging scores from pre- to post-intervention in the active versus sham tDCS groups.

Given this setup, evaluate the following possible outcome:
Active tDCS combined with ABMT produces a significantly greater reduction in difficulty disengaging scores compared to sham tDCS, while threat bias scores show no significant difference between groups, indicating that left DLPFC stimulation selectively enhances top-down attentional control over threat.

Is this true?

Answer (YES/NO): YES